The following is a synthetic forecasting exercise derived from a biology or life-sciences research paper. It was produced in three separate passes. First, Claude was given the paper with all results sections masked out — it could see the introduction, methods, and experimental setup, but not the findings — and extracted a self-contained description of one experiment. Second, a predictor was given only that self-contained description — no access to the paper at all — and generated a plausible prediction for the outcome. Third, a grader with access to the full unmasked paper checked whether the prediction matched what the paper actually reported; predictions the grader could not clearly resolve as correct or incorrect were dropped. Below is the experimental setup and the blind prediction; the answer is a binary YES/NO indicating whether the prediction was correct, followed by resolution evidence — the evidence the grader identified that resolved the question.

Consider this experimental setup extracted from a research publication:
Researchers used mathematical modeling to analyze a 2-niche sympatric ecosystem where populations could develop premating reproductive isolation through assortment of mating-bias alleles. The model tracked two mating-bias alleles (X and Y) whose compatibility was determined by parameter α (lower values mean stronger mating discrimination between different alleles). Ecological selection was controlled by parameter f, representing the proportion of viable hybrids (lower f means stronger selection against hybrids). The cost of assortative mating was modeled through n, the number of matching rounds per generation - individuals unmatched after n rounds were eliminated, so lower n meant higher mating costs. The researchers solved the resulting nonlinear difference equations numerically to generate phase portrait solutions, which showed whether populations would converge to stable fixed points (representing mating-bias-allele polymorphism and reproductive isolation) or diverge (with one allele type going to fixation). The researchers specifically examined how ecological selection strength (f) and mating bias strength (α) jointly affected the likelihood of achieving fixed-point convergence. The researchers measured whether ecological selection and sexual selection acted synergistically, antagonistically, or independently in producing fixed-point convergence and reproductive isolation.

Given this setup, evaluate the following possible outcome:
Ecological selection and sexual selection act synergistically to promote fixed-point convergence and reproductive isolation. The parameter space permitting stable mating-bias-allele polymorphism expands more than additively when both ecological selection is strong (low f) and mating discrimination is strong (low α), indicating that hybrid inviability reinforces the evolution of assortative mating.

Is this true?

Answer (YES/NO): NO